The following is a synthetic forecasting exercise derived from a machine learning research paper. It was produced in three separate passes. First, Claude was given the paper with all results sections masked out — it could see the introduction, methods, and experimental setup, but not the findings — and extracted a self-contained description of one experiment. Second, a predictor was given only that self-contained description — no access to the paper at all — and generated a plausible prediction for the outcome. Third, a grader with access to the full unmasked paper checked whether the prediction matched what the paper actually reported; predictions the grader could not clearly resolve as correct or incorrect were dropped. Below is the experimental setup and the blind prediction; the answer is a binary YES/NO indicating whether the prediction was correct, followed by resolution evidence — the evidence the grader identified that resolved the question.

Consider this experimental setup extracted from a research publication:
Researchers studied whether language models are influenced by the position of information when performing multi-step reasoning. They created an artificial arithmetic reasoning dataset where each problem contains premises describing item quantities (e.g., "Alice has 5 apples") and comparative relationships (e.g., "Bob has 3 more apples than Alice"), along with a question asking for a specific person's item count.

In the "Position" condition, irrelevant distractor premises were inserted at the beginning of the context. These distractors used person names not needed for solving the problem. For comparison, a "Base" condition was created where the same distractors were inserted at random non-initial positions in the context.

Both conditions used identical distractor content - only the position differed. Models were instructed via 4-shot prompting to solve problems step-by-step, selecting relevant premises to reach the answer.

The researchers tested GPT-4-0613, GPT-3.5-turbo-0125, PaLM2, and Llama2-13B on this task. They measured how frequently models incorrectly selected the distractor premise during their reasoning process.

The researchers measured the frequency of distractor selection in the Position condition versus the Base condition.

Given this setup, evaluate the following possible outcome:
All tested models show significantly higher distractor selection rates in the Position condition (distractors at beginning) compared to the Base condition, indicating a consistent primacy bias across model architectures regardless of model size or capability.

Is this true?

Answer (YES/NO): NO